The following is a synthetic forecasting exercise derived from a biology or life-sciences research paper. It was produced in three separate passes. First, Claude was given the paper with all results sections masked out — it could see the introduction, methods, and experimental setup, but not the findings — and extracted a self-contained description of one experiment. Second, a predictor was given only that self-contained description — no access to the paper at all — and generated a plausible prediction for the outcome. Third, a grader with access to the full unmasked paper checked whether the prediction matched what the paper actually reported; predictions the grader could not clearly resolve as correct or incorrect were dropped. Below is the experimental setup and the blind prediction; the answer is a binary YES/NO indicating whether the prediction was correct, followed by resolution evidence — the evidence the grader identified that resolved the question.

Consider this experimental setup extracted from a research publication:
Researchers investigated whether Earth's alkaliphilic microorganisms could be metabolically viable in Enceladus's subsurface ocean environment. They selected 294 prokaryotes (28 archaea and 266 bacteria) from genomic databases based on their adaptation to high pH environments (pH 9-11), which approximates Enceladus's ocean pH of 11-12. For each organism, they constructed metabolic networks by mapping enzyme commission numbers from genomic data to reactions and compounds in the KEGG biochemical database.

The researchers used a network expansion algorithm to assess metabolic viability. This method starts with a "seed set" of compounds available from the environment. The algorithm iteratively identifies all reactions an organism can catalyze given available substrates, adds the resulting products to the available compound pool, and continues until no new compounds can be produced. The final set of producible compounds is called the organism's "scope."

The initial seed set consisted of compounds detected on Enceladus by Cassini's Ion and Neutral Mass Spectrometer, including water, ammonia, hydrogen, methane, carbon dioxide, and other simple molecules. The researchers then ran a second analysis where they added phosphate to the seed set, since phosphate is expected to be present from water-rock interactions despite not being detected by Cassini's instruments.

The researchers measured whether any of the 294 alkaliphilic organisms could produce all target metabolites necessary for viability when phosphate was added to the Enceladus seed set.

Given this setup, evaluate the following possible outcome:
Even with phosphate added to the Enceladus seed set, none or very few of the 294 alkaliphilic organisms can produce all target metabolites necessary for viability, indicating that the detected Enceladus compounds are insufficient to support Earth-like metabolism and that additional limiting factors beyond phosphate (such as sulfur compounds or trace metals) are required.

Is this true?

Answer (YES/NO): YES